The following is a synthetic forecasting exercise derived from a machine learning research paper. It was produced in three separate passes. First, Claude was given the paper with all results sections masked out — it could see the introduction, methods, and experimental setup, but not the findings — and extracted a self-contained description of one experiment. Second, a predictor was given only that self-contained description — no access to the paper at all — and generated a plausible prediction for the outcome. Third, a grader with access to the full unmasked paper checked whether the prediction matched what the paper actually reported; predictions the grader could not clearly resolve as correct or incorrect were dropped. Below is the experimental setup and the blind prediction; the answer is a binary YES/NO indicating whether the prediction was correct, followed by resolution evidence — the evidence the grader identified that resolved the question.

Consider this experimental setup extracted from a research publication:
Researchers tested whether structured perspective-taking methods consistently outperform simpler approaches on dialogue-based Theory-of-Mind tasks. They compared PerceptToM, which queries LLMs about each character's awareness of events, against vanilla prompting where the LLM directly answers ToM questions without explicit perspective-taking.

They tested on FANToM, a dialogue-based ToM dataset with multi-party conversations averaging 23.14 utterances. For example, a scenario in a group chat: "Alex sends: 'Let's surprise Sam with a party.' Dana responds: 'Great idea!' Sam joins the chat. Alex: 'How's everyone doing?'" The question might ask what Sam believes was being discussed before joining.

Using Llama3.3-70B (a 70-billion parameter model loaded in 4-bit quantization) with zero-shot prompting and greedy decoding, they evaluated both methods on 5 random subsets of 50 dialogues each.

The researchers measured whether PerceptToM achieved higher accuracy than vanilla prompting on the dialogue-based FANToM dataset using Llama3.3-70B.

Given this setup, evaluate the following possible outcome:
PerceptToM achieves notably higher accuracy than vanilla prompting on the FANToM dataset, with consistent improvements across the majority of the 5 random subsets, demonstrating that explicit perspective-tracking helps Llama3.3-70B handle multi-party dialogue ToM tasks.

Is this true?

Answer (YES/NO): NO